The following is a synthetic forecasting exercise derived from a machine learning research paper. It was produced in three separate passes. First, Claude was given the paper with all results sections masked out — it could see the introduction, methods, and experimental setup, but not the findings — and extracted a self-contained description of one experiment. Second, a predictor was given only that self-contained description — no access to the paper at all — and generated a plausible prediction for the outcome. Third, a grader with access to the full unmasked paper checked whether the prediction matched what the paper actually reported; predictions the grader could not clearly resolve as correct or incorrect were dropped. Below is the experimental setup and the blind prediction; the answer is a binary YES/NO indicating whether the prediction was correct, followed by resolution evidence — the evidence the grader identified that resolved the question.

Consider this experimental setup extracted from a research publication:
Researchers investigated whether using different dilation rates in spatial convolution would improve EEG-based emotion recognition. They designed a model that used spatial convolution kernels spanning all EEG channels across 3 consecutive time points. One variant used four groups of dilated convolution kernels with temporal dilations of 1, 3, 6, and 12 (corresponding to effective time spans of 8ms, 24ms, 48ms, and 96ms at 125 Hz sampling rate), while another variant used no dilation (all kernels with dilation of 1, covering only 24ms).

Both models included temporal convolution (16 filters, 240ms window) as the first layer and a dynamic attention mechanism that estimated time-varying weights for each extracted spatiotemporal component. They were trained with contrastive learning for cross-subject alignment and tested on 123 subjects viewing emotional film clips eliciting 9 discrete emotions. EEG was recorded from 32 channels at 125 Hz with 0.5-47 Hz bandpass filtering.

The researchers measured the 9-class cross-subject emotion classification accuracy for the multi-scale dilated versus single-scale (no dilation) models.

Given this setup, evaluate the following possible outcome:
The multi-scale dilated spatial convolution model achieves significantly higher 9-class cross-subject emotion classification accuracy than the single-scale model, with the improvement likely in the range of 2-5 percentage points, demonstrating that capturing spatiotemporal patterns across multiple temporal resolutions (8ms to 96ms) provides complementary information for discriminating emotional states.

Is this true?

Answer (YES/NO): NO